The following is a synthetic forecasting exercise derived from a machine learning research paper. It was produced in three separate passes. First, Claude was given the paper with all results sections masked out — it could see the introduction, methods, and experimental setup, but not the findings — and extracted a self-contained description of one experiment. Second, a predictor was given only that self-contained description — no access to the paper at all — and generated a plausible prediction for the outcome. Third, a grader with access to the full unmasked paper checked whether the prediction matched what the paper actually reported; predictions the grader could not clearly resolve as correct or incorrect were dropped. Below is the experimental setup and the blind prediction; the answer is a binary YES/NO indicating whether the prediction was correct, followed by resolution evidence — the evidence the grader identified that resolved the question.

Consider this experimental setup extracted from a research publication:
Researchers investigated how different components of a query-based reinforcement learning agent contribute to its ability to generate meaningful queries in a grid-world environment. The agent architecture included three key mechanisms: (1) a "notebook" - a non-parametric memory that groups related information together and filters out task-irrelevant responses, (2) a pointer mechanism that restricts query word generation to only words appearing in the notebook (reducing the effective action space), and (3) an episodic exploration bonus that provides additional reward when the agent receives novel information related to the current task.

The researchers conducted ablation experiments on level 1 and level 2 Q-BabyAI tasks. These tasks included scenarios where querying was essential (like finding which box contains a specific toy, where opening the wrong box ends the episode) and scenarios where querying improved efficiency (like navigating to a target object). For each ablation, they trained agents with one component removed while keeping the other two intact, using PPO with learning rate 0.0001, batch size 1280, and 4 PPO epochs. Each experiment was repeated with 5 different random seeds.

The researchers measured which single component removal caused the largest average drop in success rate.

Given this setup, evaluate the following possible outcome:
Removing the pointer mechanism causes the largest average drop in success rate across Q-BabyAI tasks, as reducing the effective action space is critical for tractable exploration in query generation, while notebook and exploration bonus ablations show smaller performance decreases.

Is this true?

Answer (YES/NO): NO